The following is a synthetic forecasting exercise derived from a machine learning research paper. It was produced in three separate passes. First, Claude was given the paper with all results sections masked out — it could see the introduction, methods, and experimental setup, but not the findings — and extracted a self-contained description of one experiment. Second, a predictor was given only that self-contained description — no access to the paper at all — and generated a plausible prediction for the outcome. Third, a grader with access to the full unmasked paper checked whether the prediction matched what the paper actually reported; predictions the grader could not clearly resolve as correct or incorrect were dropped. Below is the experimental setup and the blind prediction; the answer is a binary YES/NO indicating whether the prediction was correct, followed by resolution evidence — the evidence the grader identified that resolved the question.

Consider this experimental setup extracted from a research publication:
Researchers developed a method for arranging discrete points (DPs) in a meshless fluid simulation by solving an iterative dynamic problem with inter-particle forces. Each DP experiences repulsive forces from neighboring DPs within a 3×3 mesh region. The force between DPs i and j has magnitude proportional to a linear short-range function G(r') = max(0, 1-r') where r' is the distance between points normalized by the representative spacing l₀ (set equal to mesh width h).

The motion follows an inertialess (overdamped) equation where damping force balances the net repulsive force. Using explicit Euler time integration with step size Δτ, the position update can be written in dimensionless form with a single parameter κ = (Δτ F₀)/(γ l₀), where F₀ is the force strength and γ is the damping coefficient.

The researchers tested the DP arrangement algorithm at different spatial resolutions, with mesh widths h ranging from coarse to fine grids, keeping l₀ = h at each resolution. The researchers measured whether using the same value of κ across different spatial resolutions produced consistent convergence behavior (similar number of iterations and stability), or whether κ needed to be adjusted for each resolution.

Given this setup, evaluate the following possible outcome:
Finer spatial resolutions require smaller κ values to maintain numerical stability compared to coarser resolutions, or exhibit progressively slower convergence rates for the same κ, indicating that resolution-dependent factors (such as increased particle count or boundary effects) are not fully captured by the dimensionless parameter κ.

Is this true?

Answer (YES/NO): NO